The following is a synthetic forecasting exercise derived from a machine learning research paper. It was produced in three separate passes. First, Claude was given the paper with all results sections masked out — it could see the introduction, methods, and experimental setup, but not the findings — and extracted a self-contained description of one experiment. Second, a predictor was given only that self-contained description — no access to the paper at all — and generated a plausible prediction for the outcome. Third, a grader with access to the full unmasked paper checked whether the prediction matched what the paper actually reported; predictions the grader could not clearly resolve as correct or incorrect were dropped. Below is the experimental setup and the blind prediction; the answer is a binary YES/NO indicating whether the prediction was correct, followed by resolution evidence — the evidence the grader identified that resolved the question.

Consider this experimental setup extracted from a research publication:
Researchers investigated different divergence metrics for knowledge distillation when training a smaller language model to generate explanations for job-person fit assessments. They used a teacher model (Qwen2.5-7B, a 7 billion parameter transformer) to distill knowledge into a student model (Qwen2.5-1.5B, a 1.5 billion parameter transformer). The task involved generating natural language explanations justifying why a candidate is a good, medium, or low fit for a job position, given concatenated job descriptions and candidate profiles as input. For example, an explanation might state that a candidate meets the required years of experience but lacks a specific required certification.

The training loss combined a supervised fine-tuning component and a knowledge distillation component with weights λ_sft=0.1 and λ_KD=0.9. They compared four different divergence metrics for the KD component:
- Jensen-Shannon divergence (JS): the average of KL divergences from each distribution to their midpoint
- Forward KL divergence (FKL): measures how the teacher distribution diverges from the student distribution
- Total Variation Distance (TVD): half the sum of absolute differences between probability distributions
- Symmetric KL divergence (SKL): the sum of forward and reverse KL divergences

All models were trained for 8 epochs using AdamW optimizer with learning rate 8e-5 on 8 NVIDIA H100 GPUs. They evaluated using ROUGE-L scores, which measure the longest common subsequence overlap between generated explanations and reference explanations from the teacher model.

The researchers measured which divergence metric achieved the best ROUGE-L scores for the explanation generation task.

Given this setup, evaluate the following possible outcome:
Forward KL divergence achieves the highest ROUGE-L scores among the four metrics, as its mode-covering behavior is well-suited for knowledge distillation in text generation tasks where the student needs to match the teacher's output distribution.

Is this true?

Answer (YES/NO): NO